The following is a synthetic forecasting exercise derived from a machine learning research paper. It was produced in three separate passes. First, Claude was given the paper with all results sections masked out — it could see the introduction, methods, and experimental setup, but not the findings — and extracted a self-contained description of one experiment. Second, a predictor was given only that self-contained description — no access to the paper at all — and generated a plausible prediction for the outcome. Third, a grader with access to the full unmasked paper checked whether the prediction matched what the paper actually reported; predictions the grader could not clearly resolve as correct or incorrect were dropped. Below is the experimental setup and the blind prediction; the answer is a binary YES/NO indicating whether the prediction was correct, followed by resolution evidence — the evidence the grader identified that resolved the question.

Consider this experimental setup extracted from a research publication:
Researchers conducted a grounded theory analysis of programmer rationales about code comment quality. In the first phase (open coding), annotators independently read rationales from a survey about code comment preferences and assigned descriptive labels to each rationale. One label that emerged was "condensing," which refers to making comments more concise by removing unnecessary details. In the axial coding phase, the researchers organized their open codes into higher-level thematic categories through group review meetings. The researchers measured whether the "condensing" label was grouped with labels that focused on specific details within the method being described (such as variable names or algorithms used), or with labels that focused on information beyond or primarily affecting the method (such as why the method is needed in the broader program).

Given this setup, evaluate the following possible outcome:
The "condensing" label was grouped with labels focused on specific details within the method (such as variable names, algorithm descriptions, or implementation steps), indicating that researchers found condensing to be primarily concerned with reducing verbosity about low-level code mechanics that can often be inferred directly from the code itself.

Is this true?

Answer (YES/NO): NO